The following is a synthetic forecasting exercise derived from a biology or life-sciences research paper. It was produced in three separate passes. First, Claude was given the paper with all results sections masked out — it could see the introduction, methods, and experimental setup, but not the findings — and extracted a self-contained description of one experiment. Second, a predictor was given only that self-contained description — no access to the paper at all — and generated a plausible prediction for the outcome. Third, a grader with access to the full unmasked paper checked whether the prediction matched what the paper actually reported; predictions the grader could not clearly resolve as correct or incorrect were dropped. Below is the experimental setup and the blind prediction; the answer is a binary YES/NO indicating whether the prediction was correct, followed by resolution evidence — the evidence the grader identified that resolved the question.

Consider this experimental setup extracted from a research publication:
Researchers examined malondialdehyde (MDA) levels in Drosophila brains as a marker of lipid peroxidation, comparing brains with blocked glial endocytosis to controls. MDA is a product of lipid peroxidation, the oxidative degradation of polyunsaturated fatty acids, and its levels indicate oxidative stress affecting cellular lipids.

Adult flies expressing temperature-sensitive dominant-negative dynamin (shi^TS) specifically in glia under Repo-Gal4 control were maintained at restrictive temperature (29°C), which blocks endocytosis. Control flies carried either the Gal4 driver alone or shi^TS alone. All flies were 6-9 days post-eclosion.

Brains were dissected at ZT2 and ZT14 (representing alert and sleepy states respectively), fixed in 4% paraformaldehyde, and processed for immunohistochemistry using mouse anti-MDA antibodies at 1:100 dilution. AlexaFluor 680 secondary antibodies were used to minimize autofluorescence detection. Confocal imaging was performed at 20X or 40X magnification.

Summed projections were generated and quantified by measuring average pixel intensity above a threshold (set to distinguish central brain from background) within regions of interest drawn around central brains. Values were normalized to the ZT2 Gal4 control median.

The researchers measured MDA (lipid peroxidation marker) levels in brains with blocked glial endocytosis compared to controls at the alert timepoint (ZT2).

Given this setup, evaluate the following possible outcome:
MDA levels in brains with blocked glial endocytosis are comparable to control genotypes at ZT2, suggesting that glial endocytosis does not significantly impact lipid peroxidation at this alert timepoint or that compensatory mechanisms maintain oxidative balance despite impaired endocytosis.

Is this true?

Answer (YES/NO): NO